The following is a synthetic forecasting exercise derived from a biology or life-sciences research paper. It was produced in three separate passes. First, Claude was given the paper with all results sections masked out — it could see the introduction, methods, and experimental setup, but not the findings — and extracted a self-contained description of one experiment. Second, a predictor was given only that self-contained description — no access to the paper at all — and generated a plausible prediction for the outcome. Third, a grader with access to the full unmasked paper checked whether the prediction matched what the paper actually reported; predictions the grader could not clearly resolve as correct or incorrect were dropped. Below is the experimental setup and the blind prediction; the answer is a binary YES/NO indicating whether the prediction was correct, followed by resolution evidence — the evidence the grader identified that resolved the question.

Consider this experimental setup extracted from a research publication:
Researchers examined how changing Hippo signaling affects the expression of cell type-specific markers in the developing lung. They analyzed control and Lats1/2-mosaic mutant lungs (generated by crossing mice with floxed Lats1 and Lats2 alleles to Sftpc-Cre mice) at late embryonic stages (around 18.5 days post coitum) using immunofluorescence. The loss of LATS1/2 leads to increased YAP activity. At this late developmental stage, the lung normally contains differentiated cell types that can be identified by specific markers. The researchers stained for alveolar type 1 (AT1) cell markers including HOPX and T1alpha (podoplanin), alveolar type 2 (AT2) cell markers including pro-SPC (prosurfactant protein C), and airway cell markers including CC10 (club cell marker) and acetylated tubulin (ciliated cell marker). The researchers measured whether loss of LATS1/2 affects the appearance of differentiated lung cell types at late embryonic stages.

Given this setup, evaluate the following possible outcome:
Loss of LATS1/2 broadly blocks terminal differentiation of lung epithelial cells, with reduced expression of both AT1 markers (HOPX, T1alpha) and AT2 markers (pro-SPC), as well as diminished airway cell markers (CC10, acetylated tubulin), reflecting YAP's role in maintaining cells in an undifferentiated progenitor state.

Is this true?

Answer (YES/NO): NO